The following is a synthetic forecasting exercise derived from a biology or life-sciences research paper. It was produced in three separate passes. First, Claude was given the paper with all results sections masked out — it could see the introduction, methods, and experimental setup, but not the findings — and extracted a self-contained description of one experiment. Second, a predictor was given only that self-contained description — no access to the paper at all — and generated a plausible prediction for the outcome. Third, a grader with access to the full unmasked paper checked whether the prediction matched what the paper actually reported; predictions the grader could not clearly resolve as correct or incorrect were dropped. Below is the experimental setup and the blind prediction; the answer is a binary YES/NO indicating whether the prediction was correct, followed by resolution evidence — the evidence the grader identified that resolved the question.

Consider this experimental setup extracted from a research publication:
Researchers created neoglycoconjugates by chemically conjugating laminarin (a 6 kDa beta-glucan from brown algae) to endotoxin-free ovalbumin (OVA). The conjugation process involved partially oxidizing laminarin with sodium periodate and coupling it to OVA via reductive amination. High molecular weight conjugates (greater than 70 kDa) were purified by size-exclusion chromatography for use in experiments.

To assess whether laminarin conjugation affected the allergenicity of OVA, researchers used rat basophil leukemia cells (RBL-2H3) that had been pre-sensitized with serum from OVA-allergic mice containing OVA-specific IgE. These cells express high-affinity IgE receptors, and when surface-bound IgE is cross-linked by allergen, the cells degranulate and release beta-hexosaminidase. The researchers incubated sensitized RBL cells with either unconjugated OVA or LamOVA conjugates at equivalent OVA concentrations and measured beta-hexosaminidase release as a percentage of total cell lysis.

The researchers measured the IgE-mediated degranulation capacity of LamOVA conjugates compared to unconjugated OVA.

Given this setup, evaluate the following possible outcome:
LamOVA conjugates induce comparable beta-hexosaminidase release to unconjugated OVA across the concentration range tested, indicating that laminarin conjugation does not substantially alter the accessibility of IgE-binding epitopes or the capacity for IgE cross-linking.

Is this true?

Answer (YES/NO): NO